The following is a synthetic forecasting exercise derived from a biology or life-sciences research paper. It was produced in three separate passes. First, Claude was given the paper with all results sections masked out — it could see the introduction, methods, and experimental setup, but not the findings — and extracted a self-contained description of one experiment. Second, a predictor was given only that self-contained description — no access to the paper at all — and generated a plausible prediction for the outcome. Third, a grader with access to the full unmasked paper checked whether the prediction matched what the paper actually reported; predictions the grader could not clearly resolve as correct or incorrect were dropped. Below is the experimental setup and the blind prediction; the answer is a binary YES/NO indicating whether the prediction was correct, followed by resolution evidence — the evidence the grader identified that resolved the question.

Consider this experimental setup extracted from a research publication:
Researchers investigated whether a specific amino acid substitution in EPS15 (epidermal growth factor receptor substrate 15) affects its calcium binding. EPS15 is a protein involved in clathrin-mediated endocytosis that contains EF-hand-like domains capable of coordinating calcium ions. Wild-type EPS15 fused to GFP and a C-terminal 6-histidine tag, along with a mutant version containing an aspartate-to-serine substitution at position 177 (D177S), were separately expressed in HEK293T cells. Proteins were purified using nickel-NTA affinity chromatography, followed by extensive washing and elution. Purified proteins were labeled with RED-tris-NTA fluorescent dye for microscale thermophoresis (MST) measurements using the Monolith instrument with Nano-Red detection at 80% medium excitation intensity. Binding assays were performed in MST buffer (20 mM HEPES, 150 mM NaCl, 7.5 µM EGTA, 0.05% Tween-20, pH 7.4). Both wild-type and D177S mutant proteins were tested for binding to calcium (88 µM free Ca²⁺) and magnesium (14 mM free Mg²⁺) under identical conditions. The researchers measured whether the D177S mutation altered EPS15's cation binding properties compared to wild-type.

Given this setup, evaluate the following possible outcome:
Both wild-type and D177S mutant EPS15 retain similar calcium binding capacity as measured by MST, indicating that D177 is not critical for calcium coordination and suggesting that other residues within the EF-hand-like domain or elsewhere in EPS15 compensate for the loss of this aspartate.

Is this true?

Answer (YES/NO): YES